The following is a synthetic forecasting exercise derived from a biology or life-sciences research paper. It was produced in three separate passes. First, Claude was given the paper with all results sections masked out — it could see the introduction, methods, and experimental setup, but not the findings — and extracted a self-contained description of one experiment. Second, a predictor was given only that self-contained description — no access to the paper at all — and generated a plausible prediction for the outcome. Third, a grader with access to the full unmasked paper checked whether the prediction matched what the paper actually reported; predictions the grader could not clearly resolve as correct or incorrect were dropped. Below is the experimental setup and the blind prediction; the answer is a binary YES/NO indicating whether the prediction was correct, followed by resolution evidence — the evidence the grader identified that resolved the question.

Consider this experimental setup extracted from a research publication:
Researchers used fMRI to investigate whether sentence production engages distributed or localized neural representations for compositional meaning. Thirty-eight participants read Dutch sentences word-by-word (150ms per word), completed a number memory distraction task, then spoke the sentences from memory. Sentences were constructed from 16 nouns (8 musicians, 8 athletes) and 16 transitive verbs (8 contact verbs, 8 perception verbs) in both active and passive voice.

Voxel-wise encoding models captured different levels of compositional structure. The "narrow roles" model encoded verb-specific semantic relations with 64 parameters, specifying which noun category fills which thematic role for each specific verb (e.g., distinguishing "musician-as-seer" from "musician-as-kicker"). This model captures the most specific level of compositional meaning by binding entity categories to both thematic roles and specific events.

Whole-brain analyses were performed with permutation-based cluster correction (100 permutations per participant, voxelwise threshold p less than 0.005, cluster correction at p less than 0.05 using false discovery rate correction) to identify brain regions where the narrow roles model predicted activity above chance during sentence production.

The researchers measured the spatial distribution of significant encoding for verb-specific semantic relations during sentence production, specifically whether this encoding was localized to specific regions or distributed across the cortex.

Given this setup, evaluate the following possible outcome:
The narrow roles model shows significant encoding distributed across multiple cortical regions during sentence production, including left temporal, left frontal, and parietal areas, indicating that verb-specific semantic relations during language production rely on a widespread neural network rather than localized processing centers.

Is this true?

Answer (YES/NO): YES